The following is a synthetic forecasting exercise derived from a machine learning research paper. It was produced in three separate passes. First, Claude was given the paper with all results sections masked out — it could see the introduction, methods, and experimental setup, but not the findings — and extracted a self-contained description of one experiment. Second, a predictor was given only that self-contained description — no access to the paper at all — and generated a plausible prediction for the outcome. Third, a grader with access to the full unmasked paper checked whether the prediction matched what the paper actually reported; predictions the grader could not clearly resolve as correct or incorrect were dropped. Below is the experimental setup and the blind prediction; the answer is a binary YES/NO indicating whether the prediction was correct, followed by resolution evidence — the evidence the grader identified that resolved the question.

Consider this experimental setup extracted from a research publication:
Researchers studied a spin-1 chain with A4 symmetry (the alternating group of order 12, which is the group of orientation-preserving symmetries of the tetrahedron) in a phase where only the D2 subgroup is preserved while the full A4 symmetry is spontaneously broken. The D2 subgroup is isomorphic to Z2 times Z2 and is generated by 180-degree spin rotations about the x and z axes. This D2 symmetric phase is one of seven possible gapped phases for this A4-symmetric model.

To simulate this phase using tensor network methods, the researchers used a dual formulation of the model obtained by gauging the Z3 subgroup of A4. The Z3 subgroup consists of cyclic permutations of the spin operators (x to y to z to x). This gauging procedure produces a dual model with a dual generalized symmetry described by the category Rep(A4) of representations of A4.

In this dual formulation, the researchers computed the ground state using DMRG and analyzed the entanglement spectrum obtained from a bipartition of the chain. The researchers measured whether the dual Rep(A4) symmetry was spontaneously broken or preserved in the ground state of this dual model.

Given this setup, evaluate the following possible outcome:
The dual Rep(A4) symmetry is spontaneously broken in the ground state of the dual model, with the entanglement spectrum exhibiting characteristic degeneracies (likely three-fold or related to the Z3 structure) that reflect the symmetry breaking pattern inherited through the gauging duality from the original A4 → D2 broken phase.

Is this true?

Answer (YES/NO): NO